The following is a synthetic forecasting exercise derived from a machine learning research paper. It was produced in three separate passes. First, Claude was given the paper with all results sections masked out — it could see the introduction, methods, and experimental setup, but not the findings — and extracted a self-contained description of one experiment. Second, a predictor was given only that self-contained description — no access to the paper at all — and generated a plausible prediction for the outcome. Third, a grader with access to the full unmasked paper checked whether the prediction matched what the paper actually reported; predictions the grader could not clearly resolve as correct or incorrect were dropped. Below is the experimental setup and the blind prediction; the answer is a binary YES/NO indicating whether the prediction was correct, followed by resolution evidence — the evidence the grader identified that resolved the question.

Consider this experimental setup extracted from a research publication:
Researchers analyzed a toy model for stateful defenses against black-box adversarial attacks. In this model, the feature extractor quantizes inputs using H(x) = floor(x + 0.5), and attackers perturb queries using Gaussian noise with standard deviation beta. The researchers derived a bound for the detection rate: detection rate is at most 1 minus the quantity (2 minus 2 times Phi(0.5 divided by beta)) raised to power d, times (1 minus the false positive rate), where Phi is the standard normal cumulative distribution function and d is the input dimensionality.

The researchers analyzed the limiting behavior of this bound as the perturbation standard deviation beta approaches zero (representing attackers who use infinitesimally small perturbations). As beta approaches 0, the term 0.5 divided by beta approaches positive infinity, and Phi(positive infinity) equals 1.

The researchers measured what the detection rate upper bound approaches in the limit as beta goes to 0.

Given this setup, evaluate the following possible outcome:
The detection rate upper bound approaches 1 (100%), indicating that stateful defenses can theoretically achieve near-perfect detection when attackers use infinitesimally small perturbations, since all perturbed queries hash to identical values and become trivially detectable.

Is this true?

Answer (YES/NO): YES